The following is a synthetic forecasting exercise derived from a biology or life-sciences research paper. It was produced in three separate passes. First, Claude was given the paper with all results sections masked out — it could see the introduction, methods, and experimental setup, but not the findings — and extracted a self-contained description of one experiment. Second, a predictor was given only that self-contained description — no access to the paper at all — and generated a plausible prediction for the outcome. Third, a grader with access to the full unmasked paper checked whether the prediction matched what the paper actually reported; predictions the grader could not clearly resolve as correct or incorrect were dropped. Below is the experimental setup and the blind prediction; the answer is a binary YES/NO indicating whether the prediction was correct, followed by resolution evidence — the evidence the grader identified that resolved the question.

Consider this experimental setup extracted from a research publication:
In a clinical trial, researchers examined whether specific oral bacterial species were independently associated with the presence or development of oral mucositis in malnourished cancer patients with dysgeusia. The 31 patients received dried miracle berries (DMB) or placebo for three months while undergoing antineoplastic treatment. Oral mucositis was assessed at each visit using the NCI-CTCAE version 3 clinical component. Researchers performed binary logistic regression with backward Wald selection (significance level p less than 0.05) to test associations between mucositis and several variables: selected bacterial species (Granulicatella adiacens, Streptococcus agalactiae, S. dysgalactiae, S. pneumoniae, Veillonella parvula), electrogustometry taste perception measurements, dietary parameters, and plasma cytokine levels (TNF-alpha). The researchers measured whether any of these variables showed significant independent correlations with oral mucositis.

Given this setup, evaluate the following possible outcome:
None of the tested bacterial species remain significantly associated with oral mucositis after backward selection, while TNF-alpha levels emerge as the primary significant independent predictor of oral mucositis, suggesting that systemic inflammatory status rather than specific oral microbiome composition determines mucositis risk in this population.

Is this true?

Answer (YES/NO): NO